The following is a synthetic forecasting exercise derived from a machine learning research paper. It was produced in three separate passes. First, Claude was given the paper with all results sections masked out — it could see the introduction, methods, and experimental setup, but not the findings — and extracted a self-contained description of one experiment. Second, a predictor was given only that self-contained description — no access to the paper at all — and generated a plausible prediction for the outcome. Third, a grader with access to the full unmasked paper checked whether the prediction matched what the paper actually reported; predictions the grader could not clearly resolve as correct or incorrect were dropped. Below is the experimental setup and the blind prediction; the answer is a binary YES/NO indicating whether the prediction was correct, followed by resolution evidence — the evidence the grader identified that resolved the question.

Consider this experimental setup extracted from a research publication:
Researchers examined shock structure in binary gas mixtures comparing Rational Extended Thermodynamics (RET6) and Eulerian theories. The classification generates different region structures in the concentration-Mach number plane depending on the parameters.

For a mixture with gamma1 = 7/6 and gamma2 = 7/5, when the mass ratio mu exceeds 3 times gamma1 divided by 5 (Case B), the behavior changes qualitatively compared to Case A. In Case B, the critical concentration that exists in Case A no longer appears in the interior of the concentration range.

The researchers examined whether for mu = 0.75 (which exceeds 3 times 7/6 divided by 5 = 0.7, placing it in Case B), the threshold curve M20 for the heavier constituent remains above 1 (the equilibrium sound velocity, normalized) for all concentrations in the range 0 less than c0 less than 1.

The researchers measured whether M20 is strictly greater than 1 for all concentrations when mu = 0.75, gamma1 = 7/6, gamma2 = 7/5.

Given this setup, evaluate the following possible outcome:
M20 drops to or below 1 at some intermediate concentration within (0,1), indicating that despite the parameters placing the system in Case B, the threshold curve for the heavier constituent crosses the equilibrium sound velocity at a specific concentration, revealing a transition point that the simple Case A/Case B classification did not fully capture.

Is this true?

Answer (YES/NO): NO